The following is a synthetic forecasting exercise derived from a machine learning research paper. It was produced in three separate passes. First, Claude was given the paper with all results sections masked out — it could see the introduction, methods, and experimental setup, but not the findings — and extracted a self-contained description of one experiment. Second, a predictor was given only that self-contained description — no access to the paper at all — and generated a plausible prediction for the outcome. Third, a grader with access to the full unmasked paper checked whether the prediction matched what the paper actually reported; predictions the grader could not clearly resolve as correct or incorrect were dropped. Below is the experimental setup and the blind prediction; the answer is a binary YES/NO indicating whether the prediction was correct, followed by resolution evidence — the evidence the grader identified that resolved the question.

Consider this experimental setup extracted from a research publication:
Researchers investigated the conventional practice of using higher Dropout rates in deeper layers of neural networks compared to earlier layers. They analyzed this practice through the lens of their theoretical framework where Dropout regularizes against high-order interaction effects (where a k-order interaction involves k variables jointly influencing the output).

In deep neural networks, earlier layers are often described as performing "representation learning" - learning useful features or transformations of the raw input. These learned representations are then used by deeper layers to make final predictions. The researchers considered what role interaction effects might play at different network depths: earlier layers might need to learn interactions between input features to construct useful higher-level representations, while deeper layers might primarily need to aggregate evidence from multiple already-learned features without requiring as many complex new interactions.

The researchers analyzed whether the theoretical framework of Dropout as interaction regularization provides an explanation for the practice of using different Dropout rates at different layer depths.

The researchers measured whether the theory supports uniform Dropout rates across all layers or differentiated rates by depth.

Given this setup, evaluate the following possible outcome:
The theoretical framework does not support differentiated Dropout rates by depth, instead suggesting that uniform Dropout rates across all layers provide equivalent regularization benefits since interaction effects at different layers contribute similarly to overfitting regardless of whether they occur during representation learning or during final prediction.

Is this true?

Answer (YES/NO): NO